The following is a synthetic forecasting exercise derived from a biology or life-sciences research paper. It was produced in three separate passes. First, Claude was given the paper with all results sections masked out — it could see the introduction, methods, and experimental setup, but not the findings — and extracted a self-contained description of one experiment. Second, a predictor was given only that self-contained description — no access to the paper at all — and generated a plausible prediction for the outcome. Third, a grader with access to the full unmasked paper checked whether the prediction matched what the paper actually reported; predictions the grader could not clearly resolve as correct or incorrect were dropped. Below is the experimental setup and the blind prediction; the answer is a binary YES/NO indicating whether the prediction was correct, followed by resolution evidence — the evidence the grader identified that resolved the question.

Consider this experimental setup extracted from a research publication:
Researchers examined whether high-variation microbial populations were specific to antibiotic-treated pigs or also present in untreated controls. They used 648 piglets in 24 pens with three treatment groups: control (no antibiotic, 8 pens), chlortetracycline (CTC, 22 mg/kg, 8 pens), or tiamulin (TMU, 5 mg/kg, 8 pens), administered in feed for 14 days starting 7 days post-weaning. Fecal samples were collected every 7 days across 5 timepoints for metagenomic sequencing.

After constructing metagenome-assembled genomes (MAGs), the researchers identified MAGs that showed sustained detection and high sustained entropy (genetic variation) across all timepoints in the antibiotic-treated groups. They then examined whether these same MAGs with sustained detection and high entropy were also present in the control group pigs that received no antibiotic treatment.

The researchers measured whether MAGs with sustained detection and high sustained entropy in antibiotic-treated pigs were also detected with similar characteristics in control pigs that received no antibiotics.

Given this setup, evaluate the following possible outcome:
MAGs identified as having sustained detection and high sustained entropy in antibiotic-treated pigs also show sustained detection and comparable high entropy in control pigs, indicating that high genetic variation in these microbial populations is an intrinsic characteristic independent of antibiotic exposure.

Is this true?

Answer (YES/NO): YES